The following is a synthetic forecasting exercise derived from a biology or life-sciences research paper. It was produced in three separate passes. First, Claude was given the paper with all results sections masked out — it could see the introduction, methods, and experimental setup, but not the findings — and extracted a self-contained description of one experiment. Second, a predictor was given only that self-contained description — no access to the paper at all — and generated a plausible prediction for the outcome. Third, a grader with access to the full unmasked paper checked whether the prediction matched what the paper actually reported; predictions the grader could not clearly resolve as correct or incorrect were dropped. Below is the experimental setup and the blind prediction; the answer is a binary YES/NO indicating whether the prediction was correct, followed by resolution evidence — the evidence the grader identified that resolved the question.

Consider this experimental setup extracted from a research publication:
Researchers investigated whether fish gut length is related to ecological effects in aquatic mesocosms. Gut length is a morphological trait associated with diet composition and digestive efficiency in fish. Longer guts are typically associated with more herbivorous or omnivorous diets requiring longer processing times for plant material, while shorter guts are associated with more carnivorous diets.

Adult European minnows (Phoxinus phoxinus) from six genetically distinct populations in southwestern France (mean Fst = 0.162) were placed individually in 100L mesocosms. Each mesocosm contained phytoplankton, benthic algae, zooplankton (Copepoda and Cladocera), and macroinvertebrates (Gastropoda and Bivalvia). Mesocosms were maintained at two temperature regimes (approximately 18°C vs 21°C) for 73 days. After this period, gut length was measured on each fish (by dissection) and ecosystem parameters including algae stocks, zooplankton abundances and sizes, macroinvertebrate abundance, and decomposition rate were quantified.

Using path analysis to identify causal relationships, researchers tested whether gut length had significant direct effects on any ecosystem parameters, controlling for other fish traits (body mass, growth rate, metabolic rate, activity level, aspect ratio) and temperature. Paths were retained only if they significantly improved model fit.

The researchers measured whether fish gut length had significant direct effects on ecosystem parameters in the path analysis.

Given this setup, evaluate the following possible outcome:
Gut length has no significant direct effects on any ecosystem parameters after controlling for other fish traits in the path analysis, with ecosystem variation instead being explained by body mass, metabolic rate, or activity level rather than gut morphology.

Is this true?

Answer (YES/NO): YES